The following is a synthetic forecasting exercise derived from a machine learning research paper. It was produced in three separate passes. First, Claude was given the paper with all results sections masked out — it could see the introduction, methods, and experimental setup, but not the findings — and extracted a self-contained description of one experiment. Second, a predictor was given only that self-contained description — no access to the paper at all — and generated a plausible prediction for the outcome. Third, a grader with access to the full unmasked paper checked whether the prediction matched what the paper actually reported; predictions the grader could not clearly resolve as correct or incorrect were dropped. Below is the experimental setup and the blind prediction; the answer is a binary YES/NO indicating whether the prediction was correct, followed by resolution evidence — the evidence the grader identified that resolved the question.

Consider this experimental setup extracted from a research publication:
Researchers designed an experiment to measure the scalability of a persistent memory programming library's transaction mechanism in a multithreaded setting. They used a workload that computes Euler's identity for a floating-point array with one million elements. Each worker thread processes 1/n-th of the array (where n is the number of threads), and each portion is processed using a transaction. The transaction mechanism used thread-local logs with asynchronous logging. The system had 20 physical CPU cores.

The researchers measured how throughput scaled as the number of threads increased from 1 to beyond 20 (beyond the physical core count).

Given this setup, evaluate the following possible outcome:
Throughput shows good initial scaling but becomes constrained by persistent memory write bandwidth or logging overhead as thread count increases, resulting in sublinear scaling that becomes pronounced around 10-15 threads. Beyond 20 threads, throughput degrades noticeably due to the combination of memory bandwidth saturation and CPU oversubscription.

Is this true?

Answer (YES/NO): NO